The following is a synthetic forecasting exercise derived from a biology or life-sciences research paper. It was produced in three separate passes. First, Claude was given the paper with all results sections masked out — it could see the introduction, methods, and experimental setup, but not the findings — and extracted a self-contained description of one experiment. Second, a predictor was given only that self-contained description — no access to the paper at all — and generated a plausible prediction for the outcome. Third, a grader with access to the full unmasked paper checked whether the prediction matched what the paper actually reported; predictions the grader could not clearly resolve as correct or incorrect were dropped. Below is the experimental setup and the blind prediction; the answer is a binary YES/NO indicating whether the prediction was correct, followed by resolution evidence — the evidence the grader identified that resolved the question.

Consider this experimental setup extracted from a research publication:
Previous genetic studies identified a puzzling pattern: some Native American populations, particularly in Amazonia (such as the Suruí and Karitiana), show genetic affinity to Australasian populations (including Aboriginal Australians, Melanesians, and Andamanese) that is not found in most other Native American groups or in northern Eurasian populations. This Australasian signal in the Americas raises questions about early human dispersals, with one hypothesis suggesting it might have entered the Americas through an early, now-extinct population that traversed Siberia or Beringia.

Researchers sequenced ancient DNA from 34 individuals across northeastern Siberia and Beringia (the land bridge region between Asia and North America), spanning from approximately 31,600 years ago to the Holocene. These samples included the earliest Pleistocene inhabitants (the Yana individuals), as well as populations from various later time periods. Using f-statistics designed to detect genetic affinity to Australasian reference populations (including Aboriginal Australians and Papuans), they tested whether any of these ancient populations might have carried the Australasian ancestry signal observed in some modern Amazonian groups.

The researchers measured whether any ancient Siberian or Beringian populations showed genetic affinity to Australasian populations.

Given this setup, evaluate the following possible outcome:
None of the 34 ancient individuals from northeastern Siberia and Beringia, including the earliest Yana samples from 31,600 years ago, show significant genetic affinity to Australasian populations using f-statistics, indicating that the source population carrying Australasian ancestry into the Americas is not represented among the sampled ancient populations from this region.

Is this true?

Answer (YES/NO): YES